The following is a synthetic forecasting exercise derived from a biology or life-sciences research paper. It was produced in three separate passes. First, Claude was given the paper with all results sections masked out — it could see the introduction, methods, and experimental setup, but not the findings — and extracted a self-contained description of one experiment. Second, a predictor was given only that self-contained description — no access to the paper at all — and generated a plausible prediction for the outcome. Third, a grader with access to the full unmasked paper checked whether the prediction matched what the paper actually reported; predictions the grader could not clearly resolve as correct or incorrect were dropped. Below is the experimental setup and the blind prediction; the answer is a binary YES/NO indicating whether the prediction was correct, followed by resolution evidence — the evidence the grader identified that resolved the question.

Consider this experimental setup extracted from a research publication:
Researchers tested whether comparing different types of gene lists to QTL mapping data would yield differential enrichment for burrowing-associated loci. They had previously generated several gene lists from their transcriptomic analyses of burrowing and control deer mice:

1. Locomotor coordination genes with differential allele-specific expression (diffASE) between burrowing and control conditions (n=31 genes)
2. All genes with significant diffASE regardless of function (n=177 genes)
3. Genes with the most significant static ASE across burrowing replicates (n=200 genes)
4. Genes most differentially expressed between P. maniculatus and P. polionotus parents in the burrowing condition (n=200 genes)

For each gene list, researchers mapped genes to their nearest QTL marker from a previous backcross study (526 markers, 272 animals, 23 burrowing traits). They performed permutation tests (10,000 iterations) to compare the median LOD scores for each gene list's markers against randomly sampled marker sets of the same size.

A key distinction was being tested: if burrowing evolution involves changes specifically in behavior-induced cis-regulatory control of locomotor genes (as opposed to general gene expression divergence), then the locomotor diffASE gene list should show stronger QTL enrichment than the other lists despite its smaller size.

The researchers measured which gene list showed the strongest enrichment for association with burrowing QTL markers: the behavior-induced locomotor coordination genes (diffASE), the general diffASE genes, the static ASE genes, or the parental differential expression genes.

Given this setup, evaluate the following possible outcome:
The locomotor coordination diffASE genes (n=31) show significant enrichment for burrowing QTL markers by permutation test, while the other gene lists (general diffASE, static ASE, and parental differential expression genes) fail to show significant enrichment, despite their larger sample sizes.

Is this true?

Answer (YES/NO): NO